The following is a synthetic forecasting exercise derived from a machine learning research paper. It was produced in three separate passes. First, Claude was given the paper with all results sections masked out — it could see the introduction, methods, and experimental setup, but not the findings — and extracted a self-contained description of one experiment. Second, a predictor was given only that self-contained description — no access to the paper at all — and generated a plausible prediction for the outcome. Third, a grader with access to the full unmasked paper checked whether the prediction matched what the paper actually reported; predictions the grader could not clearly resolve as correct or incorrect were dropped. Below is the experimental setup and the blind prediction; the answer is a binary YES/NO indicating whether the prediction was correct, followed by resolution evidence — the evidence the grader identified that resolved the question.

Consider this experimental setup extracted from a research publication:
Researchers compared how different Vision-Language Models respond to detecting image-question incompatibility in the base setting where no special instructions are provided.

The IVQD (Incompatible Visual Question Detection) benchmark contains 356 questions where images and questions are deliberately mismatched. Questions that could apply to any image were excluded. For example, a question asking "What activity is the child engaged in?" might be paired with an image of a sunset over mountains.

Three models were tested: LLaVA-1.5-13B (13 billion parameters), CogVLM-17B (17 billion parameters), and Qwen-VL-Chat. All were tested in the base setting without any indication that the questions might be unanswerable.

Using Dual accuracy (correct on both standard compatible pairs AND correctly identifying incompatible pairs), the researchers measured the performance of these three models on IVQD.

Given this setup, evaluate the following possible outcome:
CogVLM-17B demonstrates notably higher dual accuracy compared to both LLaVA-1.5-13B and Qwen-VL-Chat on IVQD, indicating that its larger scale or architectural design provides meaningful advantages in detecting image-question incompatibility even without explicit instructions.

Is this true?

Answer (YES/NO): NO